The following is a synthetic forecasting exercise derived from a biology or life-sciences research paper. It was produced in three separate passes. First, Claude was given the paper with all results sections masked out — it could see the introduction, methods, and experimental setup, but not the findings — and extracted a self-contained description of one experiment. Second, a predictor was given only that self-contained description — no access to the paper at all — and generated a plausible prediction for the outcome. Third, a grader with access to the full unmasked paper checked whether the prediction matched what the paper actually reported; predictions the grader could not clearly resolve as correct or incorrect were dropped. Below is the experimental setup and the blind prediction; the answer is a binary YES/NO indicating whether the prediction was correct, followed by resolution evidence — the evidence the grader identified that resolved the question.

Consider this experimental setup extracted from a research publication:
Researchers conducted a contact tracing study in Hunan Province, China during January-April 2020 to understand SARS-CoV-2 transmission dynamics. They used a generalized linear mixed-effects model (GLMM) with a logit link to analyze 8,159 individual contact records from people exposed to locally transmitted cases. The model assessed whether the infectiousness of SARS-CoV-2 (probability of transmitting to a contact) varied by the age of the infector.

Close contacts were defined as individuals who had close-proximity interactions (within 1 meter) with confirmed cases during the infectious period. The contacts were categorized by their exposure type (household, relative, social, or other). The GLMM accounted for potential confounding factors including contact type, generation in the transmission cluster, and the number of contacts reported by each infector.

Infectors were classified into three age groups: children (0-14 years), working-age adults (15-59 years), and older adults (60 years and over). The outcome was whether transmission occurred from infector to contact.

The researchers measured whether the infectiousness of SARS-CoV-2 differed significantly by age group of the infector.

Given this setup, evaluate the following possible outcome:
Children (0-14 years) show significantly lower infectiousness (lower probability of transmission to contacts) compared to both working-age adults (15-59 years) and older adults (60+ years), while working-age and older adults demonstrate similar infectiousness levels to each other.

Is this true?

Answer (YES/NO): NO